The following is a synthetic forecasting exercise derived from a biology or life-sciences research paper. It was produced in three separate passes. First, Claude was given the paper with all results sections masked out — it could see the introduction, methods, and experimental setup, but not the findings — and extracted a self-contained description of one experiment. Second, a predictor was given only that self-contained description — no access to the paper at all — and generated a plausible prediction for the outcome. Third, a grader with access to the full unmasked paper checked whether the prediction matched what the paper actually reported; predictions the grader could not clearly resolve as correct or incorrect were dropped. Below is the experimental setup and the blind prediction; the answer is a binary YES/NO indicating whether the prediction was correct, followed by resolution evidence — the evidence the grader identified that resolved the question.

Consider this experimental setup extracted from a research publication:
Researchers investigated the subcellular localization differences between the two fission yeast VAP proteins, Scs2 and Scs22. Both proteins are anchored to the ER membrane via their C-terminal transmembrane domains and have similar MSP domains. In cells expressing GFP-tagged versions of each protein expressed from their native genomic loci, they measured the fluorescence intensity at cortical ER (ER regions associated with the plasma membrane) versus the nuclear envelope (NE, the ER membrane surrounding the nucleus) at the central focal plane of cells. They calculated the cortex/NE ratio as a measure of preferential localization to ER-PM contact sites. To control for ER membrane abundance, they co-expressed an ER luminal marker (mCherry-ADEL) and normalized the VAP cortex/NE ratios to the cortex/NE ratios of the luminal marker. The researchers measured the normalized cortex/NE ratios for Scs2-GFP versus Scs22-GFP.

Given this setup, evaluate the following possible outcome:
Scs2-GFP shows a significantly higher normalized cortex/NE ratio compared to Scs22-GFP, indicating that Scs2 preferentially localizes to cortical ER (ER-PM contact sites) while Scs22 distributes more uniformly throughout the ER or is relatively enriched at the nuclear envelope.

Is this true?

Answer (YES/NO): YES